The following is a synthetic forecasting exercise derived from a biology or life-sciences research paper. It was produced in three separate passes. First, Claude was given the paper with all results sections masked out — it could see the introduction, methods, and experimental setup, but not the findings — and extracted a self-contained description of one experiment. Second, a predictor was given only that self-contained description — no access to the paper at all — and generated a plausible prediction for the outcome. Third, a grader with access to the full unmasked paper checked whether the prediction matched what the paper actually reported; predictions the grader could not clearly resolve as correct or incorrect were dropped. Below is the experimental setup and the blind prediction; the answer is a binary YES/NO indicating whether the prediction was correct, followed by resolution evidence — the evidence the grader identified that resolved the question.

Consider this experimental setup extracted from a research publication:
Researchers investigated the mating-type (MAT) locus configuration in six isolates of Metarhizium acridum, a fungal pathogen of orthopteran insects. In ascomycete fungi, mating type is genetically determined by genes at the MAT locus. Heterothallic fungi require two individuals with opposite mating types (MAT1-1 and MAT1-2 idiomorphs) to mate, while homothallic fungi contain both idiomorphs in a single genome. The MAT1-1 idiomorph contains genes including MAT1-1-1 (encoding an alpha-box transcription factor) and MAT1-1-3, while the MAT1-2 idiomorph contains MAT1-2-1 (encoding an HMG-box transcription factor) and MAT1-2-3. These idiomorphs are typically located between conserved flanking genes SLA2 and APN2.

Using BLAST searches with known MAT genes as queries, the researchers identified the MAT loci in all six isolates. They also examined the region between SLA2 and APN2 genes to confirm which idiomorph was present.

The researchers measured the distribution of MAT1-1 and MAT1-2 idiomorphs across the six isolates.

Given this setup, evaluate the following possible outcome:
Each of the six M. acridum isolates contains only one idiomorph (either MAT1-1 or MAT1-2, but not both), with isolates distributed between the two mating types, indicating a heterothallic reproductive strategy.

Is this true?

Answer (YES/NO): NO